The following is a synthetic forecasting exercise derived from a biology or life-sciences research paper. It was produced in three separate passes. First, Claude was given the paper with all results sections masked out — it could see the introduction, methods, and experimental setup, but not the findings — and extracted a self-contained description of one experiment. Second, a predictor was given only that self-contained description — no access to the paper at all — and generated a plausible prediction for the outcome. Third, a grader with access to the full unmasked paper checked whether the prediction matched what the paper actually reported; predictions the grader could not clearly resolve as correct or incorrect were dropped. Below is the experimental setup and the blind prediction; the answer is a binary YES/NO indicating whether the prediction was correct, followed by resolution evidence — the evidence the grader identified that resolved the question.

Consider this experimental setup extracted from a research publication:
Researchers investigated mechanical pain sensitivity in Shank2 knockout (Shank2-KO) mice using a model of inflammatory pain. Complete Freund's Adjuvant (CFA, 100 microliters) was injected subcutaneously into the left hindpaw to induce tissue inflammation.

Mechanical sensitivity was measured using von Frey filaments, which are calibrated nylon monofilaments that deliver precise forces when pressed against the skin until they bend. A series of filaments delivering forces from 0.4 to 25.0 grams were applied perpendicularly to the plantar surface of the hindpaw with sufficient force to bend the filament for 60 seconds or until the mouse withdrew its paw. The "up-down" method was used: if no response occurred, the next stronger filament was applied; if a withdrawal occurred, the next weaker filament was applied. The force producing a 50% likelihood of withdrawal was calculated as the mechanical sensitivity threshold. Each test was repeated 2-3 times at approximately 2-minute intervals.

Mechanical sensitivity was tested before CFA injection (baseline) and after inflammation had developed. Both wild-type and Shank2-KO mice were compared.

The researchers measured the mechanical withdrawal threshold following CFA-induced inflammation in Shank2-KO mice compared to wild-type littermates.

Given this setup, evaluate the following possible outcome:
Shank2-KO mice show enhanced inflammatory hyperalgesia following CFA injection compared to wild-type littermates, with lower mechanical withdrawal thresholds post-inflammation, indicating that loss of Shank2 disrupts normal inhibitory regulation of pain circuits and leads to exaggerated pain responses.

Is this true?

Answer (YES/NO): NO